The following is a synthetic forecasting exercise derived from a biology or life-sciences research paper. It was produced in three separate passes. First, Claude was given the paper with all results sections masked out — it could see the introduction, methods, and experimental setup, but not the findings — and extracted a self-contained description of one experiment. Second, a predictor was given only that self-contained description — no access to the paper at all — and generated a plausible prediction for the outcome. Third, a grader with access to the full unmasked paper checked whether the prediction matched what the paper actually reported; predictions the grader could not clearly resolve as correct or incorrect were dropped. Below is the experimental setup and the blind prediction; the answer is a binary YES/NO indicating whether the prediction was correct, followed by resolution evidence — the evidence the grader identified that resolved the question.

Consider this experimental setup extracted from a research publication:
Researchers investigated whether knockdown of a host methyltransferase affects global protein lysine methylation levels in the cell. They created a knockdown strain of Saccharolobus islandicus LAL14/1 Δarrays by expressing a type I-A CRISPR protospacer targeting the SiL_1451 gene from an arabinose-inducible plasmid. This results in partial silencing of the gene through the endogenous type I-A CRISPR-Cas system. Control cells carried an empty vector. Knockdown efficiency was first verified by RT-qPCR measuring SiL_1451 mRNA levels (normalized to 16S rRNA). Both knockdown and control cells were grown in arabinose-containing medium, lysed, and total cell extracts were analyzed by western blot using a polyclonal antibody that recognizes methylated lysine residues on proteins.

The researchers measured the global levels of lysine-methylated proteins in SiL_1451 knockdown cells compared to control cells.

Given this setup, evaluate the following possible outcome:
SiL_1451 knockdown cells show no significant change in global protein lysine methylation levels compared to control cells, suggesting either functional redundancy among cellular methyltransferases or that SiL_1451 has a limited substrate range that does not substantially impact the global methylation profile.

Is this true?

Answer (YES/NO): NO